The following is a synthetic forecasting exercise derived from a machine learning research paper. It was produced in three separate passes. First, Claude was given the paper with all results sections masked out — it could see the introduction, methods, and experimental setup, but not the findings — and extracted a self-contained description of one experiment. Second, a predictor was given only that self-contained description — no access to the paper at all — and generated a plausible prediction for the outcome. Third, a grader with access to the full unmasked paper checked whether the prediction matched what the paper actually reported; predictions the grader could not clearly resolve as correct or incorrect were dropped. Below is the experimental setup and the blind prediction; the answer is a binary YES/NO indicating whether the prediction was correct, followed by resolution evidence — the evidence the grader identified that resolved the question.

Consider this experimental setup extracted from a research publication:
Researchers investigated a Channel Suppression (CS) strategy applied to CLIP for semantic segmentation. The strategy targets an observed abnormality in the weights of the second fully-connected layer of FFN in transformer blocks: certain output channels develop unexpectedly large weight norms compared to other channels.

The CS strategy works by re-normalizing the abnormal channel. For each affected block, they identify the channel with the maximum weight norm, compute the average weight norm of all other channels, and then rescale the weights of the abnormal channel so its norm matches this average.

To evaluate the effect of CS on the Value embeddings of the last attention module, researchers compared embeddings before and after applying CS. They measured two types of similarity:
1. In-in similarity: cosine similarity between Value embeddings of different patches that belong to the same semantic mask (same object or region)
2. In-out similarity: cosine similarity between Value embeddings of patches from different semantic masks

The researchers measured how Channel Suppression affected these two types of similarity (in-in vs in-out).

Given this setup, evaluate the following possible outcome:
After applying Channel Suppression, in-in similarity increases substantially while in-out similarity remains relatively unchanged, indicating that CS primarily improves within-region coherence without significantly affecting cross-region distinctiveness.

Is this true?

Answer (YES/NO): NO